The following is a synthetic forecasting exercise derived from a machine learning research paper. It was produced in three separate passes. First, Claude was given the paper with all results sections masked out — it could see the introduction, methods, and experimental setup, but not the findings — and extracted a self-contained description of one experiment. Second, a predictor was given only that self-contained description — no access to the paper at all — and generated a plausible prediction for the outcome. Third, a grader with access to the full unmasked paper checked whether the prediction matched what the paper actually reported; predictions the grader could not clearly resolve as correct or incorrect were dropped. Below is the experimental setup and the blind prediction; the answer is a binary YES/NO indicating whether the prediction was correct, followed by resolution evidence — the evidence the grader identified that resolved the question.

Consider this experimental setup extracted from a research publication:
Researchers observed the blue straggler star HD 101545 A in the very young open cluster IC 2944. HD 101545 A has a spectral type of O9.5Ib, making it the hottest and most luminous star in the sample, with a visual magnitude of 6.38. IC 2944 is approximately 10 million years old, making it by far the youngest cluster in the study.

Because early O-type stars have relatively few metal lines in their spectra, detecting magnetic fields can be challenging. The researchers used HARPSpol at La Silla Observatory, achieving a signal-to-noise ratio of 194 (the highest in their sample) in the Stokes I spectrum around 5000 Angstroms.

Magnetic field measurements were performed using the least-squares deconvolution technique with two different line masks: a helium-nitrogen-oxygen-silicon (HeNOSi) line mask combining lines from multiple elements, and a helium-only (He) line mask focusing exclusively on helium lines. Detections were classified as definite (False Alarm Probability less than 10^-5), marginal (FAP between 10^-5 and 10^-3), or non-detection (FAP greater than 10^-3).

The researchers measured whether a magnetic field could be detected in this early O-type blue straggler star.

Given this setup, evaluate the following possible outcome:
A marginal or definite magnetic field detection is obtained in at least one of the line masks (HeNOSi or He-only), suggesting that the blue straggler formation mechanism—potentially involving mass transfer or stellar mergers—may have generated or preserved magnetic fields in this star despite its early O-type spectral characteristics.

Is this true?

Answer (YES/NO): YES